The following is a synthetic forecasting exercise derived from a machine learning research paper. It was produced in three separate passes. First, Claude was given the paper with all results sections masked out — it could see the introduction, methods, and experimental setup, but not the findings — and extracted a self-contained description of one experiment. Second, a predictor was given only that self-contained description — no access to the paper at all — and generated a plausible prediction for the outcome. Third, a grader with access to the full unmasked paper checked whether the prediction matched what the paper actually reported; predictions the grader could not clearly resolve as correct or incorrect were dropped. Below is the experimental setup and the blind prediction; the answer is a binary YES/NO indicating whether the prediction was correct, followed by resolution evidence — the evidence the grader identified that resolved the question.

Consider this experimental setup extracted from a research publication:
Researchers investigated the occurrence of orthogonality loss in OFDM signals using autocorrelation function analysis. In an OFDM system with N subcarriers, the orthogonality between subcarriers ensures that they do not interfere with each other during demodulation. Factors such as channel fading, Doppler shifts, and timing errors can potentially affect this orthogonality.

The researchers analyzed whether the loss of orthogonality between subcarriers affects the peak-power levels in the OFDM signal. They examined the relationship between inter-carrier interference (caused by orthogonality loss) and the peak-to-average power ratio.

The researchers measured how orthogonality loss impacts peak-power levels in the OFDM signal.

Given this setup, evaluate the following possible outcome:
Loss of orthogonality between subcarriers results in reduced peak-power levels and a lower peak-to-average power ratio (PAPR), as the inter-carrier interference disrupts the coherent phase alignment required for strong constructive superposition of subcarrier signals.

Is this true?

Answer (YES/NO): NO